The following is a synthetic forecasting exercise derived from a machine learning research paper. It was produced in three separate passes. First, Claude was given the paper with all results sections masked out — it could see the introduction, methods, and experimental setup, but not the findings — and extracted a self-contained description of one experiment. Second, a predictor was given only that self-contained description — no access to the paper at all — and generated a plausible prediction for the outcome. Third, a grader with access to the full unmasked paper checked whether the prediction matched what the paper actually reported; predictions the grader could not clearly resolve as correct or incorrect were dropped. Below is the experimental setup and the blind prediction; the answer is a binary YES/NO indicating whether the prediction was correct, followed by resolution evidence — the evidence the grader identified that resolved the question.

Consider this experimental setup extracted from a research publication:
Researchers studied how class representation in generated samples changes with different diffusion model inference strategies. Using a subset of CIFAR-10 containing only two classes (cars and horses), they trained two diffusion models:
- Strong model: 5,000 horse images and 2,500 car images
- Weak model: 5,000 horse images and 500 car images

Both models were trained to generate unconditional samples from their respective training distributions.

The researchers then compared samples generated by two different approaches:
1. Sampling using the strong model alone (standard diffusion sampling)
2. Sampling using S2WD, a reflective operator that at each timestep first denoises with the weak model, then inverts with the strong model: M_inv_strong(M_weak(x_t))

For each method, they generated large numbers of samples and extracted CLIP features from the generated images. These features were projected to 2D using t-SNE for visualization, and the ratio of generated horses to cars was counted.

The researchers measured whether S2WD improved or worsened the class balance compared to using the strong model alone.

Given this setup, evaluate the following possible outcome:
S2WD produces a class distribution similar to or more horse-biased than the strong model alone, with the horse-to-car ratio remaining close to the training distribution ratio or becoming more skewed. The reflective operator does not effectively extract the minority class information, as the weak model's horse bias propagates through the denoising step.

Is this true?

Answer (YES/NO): YES